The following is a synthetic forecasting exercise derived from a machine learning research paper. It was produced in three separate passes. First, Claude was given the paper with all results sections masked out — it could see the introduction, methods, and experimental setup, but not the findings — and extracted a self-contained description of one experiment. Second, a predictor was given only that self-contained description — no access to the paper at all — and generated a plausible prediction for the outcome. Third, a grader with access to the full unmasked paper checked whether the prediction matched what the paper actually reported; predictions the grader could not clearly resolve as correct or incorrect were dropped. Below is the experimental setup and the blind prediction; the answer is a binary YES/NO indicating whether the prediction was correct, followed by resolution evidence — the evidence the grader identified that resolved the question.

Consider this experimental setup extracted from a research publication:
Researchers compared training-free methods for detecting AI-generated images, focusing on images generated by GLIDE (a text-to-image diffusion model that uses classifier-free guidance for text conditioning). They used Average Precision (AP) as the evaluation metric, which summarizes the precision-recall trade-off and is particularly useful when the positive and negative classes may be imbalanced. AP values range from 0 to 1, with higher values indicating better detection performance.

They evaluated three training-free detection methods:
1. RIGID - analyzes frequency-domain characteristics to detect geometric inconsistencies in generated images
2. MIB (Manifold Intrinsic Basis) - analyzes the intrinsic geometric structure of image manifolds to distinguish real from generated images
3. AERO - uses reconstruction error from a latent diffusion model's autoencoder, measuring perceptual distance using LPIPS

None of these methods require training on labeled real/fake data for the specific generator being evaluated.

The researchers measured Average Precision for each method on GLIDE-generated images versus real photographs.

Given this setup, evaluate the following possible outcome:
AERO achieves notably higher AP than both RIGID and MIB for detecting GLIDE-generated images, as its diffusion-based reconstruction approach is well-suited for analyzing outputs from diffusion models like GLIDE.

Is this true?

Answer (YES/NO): NO